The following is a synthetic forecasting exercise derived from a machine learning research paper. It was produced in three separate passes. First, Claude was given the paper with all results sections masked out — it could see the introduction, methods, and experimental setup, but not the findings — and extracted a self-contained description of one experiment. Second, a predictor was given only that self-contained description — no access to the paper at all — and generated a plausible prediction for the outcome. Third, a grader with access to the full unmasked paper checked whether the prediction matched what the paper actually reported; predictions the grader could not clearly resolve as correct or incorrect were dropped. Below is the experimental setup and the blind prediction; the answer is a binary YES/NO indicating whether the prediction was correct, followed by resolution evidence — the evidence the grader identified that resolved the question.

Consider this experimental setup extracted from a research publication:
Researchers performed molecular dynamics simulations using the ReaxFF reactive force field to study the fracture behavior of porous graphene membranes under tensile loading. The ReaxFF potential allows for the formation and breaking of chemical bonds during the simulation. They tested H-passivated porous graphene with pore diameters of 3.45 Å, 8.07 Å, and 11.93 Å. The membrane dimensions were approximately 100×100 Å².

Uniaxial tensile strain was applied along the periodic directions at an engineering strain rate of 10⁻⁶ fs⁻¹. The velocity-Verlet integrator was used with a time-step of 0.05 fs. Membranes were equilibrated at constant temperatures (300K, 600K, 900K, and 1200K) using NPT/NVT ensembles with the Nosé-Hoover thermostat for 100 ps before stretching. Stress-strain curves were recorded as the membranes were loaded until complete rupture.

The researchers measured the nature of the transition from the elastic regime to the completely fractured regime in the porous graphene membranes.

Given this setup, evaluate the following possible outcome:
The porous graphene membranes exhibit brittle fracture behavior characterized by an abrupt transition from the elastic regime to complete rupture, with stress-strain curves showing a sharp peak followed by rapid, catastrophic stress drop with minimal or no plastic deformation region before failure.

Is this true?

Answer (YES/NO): YES